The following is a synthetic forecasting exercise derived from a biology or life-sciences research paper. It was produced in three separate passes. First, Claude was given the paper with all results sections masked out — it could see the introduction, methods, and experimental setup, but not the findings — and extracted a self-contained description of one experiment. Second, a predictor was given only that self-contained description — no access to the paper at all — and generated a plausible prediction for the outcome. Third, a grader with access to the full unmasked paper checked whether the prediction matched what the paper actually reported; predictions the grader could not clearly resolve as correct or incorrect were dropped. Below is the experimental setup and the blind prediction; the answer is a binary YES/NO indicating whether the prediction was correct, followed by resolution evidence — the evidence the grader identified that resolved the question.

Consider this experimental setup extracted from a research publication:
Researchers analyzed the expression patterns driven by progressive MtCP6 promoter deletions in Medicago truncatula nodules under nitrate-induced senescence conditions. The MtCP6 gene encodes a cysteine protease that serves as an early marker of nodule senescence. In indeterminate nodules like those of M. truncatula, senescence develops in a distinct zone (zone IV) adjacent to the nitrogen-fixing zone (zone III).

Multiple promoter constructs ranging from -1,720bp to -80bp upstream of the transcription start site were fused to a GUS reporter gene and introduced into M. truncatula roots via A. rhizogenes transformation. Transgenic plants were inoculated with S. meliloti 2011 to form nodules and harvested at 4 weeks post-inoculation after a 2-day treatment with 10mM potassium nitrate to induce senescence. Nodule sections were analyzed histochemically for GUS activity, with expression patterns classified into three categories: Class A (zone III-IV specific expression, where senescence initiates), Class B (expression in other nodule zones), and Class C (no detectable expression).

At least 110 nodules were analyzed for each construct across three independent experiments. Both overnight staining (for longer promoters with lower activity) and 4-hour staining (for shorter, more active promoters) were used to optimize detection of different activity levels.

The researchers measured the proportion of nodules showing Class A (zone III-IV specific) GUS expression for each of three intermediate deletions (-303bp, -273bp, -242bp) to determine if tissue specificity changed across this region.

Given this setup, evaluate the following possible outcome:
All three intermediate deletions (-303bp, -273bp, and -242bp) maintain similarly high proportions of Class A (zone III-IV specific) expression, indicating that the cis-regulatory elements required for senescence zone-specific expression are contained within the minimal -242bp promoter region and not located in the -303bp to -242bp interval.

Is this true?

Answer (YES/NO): YES